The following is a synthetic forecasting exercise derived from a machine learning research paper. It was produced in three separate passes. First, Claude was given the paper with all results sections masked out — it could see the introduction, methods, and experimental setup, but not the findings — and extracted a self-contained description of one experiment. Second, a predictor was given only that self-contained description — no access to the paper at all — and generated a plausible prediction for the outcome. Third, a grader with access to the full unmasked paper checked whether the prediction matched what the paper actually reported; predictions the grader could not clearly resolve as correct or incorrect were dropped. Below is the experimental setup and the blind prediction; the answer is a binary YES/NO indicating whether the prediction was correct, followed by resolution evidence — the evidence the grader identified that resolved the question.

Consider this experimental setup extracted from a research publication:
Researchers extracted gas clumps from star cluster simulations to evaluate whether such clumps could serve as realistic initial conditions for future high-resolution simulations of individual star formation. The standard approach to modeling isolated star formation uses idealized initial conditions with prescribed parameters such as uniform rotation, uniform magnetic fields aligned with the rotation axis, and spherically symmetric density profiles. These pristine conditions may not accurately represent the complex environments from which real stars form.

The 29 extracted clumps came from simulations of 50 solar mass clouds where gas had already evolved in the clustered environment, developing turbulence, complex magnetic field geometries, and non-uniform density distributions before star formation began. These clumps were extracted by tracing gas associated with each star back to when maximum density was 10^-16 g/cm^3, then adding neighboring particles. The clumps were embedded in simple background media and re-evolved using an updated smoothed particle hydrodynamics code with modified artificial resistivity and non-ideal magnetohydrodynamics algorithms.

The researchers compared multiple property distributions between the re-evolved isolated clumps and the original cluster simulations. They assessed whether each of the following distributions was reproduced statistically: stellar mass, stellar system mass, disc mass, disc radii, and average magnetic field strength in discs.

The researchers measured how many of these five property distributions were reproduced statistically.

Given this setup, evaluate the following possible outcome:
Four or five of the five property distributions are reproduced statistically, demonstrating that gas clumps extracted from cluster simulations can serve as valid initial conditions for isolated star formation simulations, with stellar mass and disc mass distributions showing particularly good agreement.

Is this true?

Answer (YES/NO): YES